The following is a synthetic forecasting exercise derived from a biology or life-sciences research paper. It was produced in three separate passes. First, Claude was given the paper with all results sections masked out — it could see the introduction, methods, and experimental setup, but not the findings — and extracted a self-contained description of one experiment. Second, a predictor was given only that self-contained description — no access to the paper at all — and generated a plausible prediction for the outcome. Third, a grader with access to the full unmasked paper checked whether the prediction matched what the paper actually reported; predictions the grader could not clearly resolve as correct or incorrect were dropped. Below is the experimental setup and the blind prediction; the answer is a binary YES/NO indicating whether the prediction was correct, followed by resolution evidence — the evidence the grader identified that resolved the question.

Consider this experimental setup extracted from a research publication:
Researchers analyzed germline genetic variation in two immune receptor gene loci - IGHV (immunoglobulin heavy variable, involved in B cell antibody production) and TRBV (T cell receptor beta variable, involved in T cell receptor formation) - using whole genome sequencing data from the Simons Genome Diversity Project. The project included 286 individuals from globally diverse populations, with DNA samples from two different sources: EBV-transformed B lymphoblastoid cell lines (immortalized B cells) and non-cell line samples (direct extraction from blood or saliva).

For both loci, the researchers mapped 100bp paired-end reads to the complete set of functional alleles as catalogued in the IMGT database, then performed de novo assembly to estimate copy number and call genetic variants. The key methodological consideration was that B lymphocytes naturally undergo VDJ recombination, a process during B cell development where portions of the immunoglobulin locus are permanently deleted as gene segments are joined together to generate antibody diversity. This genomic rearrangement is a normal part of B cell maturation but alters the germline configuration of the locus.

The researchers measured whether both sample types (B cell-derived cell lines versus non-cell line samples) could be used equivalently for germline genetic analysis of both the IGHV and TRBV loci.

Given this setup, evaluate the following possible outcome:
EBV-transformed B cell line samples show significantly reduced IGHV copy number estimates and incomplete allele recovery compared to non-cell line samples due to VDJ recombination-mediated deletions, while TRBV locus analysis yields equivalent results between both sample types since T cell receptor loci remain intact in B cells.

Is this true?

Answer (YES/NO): YES